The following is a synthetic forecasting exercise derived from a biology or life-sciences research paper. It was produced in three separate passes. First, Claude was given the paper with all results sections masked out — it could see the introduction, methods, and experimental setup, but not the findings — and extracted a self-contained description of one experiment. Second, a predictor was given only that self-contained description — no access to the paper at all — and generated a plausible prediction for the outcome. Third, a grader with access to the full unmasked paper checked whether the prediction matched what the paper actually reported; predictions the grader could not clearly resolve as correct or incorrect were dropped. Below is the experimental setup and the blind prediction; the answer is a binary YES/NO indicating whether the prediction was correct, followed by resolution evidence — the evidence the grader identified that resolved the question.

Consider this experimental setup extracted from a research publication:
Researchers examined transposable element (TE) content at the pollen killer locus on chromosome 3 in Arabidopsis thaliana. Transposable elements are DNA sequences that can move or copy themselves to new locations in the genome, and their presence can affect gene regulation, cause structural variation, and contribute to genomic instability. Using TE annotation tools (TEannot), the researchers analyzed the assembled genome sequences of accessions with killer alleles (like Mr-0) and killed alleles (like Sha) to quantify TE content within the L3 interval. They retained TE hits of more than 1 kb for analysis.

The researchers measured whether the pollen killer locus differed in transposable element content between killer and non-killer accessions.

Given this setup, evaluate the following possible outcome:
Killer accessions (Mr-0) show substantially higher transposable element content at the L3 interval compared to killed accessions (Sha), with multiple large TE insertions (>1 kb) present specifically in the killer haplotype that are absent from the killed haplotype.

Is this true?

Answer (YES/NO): NO